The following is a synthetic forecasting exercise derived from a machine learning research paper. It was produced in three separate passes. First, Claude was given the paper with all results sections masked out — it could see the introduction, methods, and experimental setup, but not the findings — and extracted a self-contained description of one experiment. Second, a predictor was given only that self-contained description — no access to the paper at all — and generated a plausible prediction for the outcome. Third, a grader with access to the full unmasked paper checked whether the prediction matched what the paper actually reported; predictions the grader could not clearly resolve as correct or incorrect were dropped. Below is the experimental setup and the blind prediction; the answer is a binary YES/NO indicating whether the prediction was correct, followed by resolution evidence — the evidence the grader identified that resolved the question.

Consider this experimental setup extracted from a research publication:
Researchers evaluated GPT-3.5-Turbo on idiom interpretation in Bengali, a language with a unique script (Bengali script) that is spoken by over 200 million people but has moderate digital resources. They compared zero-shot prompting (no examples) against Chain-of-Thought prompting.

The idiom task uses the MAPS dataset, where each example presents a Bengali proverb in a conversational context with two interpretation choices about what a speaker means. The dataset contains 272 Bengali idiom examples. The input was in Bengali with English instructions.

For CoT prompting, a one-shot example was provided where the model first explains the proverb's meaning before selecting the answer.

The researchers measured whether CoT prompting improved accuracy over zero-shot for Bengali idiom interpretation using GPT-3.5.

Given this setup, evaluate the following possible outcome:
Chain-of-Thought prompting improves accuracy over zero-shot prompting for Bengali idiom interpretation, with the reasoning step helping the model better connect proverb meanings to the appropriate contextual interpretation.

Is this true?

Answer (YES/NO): YES